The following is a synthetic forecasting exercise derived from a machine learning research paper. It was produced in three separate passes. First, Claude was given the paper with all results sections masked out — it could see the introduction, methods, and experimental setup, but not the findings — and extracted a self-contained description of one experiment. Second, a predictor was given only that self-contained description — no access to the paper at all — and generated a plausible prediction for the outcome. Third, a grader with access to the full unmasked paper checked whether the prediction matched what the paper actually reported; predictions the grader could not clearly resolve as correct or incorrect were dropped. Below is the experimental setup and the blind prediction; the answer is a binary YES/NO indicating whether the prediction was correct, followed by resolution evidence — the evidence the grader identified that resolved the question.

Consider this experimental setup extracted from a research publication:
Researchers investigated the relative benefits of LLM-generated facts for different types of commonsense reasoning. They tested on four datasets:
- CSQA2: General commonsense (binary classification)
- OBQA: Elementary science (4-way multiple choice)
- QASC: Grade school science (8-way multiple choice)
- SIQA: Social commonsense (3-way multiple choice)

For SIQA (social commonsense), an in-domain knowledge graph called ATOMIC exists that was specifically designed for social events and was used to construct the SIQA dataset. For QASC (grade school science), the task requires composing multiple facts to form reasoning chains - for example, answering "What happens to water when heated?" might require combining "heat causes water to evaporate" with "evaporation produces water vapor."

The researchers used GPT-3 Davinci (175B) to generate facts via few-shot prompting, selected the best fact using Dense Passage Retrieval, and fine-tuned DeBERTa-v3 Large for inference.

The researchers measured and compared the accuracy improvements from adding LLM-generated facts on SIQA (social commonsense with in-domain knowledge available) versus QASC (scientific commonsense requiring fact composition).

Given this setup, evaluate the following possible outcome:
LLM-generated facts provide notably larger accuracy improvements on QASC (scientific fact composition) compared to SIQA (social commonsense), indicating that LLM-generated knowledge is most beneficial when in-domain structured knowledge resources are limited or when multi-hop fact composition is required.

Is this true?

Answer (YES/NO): NO